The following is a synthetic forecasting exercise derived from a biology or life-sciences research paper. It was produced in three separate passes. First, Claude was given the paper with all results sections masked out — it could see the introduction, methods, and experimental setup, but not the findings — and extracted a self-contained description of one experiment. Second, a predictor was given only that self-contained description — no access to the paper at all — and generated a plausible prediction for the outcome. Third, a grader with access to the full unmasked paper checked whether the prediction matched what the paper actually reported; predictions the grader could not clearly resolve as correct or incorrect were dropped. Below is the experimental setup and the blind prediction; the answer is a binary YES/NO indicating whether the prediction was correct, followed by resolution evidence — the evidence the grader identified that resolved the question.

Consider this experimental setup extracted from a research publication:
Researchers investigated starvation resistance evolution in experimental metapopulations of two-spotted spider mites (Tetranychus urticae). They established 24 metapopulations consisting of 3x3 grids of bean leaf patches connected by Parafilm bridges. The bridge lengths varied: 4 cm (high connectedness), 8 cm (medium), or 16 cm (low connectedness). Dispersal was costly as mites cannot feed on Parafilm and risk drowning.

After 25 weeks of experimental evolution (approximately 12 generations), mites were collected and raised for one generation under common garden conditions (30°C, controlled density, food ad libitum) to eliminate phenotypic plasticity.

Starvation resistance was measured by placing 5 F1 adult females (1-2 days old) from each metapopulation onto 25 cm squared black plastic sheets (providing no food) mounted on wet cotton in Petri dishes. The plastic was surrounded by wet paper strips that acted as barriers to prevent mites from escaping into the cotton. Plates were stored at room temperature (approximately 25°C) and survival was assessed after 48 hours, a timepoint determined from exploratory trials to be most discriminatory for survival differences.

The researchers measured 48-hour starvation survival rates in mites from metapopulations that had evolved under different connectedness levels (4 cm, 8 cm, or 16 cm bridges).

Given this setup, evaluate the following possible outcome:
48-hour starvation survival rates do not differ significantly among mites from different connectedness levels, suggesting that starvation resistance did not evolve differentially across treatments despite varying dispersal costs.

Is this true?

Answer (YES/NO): NO